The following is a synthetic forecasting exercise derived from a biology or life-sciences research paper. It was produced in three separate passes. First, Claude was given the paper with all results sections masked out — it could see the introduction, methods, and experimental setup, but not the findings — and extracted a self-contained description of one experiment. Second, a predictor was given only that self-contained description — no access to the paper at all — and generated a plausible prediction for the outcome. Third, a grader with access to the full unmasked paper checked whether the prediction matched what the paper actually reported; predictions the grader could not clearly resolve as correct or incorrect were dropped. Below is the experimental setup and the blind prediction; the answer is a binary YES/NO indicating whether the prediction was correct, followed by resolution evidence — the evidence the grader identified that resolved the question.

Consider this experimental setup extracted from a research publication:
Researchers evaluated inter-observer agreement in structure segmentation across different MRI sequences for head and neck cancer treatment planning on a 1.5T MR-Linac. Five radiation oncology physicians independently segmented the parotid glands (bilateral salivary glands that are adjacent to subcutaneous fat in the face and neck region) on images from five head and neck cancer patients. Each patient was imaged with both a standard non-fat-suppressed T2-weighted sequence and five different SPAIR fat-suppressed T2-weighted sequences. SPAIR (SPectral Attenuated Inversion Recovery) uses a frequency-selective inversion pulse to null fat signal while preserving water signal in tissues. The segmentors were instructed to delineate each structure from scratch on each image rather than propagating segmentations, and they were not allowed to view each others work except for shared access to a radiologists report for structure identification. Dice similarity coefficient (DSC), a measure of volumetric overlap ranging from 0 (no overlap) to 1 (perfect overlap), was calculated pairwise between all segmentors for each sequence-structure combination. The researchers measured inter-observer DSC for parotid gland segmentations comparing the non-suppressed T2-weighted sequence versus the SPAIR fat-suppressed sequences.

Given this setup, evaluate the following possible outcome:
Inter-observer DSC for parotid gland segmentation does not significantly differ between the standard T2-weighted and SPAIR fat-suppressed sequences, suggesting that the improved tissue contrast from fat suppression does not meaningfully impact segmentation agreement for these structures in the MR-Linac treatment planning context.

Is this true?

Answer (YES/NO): NO